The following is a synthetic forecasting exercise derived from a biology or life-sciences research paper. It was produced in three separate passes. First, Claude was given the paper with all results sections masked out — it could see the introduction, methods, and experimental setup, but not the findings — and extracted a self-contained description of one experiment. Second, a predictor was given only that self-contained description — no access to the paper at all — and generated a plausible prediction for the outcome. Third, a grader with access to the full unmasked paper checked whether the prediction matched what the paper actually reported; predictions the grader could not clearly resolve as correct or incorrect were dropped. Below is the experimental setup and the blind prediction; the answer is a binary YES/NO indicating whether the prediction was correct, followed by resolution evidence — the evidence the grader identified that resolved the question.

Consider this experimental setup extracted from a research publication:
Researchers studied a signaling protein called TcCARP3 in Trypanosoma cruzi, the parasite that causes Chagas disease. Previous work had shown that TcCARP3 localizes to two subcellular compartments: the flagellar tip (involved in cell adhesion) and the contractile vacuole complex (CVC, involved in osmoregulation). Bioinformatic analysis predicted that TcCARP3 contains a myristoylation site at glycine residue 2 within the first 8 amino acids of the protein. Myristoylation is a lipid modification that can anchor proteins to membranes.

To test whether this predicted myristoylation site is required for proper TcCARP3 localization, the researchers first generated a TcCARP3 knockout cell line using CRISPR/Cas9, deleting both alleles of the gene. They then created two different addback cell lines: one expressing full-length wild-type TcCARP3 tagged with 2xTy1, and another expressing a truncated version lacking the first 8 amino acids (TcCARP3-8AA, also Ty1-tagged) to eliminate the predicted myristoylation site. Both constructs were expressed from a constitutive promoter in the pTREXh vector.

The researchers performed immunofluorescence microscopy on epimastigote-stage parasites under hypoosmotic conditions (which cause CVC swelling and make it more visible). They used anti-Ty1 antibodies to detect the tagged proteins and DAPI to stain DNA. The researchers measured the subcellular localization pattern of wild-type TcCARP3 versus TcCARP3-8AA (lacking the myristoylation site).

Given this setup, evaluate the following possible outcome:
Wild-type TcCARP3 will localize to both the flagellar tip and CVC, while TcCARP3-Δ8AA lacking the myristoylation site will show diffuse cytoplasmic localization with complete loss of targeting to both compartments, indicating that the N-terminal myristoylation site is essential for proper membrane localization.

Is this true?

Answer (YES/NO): NO